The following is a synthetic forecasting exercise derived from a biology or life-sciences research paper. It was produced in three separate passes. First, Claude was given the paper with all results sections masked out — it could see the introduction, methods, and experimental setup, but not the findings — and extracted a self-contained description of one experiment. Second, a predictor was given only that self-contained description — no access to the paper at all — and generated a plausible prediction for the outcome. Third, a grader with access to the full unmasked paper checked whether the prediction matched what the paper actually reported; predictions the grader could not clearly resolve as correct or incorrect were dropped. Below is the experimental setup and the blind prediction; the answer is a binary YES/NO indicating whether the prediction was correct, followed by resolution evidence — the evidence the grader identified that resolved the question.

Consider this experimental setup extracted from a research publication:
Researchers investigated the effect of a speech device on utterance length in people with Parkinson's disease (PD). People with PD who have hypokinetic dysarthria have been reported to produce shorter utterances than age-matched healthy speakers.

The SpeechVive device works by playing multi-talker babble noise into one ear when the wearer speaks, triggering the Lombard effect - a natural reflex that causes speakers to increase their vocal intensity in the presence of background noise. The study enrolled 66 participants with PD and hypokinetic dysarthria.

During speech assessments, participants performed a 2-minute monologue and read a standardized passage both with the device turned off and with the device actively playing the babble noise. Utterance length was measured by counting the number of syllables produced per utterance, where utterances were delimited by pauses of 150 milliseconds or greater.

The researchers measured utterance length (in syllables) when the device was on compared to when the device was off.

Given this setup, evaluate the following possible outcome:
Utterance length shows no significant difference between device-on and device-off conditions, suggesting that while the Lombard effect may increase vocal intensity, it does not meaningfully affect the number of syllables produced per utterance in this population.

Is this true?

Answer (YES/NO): NO